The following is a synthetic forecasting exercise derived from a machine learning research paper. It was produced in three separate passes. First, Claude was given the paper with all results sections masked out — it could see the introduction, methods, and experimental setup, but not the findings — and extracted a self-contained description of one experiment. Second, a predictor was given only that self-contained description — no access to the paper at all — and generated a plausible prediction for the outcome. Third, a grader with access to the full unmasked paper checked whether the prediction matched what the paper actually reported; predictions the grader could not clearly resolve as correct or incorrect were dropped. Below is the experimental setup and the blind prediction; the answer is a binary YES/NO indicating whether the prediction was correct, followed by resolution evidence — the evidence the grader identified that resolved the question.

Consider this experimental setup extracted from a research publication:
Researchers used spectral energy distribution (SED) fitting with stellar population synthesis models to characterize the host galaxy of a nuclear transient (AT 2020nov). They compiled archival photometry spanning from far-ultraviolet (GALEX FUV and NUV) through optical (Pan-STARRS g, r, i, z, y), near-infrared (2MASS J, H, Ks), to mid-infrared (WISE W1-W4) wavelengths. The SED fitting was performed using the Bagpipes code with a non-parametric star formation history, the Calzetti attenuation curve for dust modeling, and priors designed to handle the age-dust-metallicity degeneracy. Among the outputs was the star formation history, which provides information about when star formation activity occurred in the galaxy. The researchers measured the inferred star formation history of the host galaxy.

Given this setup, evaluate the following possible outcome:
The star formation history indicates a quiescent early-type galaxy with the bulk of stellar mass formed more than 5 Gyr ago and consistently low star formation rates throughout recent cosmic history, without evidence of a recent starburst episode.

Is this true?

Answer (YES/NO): NO